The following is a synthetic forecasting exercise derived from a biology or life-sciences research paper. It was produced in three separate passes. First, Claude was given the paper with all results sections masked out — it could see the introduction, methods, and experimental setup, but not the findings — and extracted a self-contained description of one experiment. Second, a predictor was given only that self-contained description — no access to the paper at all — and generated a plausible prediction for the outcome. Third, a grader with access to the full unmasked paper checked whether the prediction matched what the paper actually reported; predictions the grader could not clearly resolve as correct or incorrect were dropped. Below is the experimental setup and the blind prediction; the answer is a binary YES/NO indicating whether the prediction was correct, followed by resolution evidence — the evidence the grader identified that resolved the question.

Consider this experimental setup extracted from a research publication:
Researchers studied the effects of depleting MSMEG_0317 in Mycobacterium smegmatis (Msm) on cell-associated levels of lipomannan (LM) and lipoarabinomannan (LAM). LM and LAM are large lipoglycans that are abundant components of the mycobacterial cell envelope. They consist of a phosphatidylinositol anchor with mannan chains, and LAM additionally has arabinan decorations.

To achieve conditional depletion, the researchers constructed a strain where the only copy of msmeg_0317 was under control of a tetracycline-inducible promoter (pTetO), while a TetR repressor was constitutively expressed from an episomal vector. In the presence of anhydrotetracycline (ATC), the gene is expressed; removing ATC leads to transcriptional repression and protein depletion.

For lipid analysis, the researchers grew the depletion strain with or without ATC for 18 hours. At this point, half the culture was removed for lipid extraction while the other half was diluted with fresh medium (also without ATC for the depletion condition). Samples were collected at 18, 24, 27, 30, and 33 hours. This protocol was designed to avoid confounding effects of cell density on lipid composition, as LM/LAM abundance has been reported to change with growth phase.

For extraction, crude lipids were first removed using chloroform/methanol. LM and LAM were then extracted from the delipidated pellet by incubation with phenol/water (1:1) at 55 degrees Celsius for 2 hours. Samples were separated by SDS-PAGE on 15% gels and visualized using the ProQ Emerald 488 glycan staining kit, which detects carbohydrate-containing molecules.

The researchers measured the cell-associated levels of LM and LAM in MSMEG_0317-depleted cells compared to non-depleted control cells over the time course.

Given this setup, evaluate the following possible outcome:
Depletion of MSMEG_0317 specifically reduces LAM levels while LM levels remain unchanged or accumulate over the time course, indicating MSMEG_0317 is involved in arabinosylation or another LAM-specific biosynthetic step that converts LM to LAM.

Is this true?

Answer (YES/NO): NO